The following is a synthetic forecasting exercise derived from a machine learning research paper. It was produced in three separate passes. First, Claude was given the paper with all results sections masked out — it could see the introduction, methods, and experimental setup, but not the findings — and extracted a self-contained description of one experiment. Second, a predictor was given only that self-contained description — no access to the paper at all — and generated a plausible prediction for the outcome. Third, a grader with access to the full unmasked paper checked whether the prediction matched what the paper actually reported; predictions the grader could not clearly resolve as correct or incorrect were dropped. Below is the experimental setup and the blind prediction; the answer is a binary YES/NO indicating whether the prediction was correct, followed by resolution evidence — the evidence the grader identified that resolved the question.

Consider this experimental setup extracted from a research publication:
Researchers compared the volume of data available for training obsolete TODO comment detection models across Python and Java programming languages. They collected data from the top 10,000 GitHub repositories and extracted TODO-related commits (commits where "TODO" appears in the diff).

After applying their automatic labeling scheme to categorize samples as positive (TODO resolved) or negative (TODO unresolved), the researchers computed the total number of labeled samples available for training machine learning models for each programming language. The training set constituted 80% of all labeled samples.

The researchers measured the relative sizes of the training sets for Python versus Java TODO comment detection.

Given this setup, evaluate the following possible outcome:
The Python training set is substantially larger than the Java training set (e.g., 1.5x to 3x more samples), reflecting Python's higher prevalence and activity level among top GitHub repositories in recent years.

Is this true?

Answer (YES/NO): NO